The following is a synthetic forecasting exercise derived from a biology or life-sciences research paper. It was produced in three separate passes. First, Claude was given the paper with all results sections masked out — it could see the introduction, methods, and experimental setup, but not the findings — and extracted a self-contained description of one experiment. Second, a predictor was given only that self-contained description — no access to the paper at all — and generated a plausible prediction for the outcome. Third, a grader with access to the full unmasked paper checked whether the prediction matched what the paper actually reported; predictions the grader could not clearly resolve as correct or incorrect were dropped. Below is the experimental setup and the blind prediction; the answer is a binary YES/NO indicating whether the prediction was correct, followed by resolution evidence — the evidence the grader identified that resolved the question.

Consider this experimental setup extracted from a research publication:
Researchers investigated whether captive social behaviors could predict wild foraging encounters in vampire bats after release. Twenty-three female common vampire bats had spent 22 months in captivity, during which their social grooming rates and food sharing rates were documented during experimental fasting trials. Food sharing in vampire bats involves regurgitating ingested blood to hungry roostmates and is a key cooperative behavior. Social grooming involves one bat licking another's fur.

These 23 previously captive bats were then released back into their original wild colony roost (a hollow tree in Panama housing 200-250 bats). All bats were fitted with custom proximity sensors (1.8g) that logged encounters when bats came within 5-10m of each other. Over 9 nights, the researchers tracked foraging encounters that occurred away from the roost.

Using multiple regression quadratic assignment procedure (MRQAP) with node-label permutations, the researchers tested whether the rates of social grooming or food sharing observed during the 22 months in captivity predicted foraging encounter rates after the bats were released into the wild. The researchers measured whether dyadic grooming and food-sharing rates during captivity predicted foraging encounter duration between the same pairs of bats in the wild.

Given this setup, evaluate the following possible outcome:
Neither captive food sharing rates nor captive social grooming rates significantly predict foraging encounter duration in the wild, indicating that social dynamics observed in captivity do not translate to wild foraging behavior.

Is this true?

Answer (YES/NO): NO